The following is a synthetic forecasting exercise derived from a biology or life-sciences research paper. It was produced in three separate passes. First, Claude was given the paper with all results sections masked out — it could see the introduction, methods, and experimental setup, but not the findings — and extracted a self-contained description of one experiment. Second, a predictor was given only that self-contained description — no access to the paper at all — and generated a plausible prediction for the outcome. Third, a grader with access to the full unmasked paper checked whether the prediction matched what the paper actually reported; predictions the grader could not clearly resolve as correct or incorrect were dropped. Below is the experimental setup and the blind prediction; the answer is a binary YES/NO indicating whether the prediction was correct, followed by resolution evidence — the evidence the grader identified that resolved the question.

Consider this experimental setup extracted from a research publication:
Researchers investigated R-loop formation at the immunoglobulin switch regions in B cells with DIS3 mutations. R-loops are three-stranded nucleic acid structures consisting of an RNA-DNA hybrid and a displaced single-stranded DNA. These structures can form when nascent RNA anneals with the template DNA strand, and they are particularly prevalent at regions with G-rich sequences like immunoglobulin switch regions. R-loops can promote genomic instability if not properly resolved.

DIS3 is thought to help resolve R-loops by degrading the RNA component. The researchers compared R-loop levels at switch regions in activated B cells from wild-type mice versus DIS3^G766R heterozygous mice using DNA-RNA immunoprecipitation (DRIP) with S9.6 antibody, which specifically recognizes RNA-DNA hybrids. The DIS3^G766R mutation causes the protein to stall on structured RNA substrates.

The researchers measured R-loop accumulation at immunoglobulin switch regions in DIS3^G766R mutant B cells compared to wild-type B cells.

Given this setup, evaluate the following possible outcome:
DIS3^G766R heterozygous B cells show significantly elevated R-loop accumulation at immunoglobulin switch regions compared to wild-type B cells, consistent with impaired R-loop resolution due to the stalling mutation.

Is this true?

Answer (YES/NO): NO